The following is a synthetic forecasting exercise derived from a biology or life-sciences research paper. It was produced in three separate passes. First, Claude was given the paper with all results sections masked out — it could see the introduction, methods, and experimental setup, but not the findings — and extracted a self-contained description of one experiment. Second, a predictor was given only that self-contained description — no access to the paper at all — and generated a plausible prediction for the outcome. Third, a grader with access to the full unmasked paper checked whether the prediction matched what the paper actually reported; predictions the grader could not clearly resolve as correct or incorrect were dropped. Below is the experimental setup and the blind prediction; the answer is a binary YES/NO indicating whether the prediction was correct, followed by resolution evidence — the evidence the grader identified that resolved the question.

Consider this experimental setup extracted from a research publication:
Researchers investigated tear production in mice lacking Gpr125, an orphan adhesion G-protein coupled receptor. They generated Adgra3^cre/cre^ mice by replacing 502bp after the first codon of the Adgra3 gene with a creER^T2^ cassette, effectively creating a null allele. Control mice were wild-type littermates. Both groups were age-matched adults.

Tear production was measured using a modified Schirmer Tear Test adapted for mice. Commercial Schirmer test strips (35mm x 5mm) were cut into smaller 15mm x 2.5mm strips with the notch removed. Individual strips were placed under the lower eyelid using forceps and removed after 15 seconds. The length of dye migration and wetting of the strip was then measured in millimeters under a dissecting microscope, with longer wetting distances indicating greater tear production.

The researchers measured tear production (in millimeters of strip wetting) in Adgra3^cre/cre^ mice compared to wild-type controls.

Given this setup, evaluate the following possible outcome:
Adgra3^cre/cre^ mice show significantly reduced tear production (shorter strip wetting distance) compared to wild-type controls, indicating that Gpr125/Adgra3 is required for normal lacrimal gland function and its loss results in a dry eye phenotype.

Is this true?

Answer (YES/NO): NO